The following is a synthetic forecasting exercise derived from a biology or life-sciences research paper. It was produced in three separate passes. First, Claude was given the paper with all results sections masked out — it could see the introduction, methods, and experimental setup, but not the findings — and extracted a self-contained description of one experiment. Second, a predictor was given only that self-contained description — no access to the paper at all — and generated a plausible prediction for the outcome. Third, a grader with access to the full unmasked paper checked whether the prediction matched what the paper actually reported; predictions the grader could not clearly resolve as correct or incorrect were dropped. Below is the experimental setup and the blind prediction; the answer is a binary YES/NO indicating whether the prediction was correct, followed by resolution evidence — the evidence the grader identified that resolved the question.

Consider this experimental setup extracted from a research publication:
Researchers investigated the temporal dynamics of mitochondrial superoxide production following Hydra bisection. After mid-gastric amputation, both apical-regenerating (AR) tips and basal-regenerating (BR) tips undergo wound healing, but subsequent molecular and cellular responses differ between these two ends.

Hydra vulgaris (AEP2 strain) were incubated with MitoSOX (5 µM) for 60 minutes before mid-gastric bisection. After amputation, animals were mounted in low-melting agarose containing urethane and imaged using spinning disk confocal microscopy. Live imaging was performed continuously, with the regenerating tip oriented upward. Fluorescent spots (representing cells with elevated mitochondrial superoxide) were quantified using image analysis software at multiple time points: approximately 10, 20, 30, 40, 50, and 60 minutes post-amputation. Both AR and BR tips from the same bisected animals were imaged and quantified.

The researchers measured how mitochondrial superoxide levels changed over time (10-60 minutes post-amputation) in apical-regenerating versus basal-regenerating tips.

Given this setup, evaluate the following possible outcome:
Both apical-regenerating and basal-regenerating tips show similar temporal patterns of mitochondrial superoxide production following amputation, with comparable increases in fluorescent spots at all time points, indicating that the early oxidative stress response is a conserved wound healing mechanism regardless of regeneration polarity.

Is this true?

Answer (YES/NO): YES